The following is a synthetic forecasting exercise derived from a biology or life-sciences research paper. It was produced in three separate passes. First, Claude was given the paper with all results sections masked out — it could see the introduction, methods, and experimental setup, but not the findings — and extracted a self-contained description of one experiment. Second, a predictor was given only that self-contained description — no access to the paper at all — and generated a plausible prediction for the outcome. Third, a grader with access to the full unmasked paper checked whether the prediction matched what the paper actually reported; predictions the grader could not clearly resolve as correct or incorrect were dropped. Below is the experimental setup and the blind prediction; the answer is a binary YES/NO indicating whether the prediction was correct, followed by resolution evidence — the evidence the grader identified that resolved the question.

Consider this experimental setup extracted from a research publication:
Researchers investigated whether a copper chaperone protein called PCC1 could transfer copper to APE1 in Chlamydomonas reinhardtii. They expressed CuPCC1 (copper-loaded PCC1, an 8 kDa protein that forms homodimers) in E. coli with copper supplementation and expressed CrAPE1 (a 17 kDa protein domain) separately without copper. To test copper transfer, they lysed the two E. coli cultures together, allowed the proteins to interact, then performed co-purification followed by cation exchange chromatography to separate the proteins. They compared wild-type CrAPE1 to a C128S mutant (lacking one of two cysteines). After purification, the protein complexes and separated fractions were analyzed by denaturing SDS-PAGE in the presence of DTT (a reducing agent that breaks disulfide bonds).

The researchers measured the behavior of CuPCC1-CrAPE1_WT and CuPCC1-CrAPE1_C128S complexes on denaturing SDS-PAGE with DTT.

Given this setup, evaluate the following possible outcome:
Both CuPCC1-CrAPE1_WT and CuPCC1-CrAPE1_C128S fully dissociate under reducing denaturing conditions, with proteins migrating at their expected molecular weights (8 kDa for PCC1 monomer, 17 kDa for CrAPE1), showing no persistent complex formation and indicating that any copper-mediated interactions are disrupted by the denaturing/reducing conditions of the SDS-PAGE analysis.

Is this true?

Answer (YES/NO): NO